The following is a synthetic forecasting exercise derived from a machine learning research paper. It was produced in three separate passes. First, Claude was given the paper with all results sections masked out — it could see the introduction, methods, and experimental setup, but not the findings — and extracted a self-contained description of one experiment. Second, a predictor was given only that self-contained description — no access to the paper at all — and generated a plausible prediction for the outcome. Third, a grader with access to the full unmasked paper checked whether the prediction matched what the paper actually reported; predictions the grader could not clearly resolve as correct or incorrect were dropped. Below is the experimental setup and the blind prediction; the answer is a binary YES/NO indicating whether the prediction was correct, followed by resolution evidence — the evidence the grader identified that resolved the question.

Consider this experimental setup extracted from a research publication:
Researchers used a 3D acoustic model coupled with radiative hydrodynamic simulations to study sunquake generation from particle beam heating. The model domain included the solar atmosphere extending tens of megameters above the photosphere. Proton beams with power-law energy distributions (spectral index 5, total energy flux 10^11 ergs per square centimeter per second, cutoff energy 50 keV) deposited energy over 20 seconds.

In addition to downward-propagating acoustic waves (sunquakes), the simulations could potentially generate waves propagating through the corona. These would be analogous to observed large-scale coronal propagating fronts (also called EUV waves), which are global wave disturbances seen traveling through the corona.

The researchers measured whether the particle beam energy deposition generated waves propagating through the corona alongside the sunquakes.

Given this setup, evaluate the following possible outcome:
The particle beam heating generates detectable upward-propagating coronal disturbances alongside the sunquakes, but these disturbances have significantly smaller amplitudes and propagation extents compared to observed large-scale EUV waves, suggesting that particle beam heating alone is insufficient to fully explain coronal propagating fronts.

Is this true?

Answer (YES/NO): NO